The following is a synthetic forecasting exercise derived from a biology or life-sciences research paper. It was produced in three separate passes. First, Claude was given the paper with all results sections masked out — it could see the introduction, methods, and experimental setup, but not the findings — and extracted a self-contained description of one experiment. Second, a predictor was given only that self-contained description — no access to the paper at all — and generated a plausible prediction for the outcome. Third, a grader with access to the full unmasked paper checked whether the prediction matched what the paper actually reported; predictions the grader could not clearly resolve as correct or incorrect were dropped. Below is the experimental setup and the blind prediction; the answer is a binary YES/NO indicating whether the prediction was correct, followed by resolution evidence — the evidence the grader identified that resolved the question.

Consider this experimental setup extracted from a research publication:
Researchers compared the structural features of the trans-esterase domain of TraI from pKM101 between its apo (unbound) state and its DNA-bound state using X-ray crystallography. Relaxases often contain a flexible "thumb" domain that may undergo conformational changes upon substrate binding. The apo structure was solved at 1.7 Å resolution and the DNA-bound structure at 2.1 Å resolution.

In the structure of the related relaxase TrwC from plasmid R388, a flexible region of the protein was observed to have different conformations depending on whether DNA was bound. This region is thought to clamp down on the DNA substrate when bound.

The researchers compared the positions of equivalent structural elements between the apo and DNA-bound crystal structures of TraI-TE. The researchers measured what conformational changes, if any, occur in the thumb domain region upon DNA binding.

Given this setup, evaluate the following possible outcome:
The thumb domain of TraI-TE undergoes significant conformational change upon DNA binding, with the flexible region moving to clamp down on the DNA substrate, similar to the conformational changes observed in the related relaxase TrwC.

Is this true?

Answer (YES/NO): YES